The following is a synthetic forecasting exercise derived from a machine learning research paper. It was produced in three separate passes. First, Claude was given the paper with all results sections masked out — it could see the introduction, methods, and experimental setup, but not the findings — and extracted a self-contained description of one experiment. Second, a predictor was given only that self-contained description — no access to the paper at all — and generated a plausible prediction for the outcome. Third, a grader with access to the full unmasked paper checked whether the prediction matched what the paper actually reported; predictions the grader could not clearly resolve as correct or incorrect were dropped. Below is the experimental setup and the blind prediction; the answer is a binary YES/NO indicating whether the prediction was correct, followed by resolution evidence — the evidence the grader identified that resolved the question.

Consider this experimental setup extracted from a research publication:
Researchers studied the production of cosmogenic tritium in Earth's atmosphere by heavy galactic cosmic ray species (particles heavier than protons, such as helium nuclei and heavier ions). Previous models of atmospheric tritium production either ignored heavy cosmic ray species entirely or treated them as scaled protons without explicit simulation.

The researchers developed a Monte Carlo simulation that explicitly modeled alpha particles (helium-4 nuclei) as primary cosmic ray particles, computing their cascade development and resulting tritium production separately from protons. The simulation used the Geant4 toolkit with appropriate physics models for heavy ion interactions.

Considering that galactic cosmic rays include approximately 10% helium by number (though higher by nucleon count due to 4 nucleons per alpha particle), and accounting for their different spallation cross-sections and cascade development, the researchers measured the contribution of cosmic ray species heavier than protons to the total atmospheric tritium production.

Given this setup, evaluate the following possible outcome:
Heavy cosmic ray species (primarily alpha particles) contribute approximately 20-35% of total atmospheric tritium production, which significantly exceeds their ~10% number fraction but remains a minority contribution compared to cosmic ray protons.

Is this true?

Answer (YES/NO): NO